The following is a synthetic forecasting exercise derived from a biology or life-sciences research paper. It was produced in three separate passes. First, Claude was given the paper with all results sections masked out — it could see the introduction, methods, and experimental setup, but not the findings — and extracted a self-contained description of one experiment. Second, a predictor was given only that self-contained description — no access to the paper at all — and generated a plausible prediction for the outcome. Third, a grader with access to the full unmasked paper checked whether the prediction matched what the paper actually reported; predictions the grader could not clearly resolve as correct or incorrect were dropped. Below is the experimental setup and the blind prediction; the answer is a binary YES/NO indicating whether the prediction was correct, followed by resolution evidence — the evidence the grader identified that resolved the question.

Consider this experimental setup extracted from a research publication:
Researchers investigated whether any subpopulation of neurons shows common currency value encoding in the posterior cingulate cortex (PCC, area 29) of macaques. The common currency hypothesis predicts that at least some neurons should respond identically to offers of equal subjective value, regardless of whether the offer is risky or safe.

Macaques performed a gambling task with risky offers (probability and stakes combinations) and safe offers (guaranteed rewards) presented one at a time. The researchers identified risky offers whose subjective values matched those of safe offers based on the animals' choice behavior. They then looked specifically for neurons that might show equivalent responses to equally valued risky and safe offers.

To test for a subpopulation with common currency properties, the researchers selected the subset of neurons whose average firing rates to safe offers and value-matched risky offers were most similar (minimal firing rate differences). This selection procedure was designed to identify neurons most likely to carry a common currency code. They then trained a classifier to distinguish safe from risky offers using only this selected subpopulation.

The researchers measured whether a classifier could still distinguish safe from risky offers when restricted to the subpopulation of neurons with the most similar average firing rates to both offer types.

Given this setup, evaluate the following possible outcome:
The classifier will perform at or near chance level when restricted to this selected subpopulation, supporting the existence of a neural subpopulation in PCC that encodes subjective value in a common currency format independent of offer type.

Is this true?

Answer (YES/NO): NO